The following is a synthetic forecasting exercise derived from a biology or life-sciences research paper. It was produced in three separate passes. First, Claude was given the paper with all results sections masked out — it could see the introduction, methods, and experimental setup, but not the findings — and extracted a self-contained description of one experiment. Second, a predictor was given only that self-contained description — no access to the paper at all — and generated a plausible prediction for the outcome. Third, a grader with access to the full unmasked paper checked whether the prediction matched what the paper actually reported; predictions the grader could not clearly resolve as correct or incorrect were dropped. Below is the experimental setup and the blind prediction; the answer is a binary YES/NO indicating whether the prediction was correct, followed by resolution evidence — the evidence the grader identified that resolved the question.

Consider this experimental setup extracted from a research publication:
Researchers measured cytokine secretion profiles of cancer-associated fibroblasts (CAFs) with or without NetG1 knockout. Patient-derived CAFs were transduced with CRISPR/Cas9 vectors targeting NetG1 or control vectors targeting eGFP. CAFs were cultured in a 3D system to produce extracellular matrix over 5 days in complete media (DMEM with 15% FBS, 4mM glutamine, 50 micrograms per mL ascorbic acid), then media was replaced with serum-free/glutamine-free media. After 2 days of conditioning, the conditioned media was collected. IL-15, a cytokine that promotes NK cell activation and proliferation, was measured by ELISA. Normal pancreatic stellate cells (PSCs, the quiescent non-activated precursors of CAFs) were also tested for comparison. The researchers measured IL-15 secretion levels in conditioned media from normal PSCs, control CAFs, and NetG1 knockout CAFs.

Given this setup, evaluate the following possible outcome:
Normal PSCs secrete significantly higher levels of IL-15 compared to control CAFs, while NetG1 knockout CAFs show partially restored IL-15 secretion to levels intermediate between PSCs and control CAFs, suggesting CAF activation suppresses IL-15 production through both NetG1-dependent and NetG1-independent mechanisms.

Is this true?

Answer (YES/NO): NO